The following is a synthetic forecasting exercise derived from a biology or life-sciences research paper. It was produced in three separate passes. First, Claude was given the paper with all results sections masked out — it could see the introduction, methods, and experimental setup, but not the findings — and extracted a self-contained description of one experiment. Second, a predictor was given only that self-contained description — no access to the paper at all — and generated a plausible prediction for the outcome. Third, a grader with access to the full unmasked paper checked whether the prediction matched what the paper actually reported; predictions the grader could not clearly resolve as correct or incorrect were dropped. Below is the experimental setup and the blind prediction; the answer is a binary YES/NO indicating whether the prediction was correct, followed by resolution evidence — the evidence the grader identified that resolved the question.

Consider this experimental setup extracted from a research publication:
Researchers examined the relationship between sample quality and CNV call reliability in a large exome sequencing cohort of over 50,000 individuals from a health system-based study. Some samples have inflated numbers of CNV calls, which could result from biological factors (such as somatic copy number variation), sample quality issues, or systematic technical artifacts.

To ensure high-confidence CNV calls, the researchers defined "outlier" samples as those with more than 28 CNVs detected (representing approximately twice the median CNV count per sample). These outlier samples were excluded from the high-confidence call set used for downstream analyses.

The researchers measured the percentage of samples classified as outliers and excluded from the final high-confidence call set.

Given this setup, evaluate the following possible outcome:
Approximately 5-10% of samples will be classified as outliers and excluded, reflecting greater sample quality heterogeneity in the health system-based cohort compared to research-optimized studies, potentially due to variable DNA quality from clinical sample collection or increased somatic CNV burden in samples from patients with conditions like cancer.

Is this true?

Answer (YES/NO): YES